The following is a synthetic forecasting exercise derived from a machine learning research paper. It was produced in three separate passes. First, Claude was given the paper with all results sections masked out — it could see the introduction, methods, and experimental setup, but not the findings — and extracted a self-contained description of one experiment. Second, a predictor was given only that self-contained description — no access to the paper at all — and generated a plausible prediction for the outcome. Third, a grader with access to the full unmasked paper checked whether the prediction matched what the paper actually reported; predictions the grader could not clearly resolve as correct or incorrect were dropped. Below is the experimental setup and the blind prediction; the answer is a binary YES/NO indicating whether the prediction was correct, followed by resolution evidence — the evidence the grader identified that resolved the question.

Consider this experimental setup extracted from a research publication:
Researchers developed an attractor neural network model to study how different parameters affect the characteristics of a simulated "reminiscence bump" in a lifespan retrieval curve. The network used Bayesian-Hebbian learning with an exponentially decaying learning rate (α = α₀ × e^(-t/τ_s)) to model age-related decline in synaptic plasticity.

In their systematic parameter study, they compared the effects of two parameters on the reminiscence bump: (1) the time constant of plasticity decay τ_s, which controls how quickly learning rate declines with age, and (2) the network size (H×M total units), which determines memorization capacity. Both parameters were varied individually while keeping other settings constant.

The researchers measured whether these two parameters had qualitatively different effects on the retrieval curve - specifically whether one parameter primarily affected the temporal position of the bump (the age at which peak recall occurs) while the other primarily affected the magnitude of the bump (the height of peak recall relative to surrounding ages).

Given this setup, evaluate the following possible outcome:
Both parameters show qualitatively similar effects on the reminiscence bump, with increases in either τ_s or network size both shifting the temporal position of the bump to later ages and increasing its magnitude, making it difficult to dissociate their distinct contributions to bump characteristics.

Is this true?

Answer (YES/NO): NO